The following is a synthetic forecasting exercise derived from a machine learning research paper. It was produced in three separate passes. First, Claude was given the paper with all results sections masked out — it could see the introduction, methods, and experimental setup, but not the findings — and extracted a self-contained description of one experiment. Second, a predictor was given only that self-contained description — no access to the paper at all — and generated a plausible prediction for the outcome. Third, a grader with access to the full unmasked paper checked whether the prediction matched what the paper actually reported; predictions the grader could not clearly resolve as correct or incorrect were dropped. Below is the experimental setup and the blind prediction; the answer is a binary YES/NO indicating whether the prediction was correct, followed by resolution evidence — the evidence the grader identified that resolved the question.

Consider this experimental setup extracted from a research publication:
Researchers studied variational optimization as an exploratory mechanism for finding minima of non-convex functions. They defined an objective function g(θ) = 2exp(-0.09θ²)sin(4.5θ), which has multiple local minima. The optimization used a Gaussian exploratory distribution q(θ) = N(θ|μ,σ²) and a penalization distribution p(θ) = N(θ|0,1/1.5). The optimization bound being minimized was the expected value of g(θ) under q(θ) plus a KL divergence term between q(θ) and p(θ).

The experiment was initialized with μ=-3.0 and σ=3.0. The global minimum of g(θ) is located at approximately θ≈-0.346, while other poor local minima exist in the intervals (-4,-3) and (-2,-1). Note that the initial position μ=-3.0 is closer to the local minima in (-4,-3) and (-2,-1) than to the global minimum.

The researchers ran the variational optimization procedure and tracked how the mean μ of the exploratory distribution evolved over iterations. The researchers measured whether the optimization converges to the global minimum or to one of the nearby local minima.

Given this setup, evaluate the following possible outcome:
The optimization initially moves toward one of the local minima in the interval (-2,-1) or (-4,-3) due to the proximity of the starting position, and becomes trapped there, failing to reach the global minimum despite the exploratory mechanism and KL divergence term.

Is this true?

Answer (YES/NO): NO